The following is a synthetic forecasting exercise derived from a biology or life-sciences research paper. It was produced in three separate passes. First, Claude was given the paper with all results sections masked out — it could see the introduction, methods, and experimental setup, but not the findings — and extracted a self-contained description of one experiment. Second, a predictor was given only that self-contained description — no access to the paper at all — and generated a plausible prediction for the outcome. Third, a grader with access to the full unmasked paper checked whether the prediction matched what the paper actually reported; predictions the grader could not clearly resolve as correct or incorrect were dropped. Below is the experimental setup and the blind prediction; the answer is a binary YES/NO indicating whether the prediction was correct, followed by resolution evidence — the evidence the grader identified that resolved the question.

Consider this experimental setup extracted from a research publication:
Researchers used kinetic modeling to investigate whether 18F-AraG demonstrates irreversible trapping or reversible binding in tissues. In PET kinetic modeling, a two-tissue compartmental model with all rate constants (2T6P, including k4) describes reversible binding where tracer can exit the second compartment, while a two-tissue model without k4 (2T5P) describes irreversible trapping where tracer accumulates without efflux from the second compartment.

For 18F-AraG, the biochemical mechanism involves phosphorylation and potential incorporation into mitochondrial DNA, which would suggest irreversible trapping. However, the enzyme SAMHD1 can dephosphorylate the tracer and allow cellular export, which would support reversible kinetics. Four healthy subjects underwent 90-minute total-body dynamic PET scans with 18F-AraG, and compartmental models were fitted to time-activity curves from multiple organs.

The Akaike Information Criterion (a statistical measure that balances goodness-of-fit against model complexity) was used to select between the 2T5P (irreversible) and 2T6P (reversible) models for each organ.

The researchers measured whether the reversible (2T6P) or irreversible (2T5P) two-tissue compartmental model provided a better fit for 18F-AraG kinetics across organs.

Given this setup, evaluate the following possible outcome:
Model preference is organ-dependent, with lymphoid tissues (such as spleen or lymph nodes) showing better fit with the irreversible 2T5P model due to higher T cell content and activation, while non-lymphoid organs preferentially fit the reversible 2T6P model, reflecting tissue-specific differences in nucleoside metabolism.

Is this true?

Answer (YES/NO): NO